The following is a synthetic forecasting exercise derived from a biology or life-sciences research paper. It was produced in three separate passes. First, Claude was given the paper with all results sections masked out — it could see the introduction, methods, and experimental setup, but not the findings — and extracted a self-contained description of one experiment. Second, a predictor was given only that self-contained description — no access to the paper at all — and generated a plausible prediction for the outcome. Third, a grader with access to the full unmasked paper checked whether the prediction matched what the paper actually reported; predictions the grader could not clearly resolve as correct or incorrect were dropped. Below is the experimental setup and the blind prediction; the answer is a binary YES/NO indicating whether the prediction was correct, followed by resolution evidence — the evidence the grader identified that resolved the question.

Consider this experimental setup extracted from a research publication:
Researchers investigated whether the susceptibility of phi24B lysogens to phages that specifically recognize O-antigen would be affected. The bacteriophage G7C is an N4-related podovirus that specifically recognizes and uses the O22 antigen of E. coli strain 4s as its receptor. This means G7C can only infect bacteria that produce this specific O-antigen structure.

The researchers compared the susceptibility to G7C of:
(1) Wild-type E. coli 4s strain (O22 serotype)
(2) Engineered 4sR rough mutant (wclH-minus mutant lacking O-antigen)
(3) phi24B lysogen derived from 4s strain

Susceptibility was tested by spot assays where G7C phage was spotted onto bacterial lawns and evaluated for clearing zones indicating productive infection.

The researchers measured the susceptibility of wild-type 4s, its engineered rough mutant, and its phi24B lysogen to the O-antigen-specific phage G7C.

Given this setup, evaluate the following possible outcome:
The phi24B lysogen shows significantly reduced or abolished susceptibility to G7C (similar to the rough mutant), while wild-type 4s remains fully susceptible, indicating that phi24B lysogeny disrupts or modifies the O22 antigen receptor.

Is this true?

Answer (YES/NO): YES